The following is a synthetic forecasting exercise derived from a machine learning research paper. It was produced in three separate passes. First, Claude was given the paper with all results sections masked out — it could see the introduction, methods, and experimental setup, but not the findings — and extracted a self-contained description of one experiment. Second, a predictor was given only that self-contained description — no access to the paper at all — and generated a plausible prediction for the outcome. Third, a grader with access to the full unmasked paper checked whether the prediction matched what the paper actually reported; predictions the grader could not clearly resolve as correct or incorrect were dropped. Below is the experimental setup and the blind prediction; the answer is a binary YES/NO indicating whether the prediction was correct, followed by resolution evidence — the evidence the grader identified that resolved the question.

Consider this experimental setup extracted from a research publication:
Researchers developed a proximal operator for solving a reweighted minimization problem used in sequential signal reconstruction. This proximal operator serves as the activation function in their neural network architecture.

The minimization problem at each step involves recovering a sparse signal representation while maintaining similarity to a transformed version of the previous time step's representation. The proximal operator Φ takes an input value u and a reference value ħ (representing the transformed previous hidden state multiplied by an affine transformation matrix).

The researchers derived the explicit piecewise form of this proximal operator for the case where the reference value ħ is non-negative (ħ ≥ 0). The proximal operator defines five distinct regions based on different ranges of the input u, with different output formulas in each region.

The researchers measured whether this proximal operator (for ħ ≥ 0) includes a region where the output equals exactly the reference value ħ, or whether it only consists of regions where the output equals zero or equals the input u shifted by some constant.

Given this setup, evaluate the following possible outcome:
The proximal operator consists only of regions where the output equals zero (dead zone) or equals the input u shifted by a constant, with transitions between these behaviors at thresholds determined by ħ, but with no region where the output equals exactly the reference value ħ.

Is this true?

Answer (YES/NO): NO